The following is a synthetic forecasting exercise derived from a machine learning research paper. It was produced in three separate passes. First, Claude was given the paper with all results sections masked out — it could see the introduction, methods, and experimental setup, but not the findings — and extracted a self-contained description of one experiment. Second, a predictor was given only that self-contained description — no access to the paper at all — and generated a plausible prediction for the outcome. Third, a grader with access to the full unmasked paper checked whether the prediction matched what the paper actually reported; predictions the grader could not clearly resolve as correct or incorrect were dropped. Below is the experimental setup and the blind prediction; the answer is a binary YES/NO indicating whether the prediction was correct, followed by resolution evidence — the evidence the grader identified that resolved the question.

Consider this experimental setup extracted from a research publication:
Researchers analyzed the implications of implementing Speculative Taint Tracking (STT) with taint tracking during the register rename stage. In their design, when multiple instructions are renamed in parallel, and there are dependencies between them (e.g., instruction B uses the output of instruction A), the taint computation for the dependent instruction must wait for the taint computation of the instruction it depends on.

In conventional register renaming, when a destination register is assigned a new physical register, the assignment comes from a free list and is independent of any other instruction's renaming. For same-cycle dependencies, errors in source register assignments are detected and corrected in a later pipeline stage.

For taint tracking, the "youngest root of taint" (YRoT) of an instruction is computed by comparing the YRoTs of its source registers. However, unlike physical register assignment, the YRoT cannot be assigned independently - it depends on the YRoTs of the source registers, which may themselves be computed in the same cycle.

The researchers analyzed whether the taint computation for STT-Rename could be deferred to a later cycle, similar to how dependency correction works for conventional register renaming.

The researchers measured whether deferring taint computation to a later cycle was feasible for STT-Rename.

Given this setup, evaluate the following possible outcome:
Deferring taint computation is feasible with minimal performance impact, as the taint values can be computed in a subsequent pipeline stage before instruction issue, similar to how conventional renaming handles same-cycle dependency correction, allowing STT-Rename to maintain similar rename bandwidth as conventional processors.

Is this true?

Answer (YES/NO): NO